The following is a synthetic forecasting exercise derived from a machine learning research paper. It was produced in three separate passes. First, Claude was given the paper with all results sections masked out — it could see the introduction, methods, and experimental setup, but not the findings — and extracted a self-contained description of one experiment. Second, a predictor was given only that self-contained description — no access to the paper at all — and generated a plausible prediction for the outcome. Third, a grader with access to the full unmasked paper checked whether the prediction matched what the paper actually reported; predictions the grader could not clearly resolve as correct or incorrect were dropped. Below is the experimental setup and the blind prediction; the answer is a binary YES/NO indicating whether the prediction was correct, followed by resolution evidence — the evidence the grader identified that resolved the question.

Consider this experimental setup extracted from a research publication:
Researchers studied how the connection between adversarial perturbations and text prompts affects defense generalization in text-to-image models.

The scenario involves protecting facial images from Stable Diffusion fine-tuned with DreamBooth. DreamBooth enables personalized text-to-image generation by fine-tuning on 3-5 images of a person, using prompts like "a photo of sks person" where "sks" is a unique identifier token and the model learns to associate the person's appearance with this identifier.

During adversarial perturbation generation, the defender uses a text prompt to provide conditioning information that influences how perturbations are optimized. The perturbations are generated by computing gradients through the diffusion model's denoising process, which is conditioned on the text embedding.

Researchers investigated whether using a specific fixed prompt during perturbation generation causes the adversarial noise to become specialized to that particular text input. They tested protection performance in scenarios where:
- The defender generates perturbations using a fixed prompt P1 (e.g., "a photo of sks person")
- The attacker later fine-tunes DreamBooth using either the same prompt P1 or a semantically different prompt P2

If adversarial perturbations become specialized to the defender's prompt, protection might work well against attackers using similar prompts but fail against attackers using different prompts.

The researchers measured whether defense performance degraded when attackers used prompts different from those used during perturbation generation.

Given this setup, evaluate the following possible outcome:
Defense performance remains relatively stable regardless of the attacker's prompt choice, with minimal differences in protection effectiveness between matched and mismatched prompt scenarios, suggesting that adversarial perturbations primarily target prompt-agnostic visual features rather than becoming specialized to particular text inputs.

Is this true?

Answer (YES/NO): NO